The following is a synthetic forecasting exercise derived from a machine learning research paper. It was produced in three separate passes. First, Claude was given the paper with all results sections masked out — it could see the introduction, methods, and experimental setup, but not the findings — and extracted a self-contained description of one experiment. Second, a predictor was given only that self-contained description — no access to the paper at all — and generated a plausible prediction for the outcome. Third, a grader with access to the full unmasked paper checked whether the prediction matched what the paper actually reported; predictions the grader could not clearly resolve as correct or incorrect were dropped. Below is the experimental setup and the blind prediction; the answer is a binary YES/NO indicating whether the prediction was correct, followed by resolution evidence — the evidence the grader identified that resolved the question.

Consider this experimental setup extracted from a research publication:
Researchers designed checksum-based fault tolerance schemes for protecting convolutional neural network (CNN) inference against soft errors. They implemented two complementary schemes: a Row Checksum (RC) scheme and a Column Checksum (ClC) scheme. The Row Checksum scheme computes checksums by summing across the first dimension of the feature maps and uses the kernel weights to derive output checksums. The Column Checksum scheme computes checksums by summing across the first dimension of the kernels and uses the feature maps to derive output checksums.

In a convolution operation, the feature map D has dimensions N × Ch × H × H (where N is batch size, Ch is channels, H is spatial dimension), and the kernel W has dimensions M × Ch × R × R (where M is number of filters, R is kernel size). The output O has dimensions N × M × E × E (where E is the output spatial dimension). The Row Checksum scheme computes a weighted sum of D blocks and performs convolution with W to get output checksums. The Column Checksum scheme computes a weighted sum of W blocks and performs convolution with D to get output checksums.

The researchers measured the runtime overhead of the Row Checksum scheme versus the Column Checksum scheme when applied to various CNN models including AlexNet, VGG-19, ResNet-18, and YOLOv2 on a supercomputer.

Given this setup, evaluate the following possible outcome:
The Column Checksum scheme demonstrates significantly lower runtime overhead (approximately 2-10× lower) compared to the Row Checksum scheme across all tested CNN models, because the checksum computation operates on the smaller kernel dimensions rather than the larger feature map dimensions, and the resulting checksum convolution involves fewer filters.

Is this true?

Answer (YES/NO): NO